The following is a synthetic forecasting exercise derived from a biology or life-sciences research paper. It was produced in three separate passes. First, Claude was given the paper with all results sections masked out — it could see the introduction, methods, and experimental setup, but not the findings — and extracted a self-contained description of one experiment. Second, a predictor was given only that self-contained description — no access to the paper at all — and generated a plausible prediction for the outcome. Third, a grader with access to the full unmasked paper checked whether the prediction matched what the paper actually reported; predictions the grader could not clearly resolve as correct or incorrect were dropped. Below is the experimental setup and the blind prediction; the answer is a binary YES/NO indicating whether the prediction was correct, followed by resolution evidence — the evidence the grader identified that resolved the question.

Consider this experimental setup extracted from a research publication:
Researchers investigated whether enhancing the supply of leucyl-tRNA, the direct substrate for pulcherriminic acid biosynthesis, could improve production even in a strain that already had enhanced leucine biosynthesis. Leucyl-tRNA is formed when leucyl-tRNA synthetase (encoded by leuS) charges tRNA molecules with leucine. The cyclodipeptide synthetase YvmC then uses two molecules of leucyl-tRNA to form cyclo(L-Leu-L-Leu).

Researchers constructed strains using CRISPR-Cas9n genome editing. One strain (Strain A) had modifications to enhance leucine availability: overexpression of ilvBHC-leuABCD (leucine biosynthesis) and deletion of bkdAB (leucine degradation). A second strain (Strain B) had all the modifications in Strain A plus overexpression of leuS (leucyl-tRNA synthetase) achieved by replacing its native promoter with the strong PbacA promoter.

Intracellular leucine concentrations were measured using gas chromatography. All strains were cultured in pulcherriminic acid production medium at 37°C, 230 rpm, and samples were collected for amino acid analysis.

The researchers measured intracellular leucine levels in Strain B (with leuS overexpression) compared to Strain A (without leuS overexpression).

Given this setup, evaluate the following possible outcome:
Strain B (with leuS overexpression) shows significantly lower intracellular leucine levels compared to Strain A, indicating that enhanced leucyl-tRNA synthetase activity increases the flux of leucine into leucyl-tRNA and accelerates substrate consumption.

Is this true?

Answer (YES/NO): YES